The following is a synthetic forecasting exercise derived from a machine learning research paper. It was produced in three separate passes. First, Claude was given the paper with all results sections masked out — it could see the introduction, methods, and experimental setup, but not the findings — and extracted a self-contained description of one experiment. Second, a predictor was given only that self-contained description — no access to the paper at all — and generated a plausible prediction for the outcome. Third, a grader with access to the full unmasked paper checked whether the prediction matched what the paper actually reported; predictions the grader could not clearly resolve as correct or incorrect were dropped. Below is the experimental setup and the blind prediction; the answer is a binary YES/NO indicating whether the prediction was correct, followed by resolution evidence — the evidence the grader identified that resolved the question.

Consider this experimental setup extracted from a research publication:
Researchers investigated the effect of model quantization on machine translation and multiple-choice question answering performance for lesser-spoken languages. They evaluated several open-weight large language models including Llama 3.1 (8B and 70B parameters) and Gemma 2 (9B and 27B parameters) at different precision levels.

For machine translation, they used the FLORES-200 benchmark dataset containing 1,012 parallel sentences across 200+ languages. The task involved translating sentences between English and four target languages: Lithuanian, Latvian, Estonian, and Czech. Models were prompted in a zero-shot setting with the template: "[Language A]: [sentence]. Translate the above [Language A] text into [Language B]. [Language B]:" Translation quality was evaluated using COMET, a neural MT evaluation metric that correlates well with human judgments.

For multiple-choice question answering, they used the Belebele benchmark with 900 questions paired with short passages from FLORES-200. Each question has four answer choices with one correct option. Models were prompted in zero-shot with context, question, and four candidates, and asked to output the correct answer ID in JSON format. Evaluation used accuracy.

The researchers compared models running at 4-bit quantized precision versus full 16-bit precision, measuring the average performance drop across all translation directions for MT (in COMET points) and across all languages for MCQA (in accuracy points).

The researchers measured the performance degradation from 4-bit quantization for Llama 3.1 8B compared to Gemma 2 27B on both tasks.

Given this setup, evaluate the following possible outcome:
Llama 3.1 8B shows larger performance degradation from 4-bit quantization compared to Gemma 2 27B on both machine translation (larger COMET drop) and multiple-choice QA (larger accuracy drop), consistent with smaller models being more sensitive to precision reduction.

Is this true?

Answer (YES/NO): YES